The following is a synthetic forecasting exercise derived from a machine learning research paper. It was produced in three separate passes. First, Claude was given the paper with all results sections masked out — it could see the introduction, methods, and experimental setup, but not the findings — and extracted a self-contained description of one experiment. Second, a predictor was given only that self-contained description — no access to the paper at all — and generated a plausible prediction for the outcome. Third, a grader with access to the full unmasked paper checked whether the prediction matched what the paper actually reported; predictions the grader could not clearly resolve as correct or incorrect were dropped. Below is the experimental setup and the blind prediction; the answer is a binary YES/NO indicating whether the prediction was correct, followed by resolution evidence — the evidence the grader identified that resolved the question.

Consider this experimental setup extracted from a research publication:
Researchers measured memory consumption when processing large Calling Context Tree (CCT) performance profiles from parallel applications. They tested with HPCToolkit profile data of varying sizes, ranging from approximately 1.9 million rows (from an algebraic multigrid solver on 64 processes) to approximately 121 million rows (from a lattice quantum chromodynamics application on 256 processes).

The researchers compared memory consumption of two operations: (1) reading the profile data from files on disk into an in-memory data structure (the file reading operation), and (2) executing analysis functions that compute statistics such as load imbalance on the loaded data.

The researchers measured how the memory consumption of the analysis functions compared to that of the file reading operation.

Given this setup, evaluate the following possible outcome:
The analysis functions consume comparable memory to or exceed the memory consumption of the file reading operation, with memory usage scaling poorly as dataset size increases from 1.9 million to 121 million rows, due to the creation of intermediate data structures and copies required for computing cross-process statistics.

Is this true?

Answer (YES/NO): NO